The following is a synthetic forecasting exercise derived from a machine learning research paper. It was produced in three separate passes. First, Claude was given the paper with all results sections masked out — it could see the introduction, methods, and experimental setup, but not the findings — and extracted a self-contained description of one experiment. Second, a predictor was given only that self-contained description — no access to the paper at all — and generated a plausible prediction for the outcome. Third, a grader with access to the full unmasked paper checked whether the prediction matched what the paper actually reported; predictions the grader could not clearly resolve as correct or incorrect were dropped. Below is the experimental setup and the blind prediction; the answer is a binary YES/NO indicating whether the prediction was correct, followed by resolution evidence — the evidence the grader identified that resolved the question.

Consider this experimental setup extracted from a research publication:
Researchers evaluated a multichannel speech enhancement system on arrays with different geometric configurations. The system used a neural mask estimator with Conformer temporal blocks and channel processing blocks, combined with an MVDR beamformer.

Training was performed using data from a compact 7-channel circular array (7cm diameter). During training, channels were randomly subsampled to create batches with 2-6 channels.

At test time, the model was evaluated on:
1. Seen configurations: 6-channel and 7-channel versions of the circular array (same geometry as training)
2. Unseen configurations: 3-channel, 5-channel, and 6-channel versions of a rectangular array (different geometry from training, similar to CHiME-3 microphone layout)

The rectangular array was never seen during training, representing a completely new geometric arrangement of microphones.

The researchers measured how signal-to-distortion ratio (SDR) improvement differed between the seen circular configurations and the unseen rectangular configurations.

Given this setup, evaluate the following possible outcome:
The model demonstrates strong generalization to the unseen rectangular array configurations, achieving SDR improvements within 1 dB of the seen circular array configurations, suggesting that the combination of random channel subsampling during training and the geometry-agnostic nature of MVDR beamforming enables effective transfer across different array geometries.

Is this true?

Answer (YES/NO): YES